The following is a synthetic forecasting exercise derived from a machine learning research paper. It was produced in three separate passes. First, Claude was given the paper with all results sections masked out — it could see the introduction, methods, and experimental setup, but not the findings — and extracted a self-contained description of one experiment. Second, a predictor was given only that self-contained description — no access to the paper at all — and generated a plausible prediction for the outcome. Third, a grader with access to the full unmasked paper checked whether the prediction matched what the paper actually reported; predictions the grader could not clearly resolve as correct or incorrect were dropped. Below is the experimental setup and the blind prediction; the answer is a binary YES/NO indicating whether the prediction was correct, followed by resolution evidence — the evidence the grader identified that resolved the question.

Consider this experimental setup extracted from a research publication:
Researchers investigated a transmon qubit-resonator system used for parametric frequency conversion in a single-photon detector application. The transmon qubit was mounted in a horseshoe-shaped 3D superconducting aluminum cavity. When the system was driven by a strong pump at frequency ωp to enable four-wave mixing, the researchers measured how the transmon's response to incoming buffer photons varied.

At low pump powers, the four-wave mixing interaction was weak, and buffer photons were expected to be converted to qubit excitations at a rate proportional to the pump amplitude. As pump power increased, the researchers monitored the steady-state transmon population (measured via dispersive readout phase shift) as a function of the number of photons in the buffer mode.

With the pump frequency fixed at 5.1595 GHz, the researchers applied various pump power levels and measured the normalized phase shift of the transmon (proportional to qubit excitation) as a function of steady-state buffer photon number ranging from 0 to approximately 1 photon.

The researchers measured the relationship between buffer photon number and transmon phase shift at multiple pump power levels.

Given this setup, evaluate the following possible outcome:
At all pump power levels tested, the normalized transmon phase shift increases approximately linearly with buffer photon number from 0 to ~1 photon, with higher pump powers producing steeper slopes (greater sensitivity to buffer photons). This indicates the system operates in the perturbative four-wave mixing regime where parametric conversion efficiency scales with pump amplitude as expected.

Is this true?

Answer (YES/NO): NO